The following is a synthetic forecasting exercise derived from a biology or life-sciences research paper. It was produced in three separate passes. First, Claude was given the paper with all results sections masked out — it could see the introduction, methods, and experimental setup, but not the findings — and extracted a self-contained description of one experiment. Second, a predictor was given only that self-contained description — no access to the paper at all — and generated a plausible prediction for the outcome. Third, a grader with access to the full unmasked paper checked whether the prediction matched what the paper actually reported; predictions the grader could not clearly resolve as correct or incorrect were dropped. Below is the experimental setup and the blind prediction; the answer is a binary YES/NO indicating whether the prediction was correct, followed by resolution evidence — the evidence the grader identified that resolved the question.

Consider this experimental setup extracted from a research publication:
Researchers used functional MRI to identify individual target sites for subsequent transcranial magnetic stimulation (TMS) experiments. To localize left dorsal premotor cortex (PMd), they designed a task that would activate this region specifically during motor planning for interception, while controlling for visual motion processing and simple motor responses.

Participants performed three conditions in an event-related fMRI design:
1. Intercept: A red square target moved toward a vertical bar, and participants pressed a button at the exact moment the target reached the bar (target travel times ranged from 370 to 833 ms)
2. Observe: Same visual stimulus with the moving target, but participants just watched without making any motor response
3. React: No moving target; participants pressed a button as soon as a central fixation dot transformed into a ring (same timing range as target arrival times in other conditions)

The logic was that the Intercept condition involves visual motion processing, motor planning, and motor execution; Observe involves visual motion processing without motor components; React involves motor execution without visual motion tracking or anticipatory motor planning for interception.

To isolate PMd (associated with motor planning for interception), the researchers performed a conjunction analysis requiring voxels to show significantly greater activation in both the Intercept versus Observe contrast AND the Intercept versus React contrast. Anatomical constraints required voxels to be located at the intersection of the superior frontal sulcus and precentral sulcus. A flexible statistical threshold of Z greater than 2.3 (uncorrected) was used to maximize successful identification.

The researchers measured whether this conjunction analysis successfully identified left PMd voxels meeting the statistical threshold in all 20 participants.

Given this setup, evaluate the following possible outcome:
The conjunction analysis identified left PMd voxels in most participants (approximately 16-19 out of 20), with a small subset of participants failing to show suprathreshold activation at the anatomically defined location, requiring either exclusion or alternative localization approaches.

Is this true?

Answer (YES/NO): NO